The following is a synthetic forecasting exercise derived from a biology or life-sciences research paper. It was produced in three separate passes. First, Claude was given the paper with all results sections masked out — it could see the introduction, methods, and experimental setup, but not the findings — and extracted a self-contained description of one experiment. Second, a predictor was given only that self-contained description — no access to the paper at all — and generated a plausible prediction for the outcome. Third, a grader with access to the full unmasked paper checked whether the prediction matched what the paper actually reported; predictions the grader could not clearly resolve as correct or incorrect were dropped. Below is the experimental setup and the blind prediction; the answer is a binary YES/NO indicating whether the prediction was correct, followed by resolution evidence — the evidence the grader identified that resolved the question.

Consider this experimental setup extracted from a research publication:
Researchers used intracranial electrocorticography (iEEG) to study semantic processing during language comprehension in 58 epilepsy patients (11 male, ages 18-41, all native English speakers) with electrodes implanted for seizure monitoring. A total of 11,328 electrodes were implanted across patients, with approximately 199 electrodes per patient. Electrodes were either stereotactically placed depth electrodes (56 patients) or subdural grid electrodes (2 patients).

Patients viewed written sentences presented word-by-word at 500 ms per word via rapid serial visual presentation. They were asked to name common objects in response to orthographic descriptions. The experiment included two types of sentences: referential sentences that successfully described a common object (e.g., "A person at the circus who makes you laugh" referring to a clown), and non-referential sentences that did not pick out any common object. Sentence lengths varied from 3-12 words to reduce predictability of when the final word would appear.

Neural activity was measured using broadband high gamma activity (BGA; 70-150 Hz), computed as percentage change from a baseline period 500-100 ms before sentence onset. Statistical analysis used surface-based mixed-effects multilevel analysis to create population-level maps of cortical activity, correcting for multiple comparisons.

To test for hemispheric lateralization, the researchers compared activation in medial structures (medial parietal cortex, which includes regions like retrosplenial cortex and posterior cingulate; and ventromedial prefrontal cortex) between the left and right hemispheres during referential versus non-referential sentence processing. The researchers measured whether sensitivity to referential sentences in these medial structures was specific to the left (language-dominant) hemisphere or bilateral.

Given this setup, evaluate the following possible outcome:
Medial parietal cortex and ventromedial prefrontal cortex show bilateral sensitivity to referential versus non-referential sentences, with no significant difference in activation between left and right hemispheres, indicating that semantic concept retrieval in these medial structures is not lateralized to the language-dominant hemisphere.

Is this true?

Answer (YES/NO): NO